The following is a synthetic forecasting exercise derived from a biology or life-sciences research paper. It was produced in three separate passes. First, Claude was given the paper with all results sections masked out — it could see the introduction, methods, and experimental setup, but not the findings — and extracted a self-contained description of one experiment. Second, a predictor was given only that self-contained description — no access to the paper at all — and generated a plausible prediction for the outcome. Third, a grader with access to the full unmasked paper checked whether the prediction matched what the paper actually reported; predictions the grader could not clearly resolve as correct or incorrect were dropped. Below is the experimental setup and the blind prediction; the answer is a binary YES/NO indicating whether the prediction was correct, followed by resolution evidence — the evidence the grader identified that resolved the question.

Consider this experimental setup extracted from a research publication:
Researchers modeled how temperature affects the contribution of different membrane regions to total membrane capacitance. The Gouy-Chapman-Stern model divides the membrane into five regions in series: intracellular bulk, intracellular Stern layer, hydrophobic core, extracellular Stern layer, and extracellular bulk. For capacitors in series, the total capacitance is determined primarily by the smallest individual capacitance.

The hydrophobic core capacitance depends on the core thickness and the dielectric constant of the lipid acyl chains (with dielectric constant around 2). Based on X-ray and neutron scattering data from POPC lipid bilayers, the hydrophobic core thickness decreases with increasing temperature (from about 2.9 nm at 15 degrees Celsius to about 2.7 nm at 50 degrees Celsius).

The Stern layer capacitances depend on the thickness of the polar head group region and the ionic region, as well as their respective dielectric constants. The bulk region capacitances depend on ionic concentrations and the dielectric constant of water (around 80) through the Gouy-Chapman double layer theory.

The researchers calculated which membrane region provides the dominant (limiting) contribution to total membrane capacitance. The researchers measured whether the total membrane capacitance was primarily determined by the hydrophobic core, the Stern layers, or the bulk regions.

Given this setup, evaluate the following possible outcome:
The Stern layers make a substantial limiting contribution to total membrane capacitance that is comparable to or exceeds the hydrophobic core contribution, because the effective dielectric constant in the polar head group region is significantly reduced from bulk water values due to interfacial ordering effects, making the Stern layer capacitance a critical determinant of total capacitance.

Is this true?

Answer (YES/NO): NO